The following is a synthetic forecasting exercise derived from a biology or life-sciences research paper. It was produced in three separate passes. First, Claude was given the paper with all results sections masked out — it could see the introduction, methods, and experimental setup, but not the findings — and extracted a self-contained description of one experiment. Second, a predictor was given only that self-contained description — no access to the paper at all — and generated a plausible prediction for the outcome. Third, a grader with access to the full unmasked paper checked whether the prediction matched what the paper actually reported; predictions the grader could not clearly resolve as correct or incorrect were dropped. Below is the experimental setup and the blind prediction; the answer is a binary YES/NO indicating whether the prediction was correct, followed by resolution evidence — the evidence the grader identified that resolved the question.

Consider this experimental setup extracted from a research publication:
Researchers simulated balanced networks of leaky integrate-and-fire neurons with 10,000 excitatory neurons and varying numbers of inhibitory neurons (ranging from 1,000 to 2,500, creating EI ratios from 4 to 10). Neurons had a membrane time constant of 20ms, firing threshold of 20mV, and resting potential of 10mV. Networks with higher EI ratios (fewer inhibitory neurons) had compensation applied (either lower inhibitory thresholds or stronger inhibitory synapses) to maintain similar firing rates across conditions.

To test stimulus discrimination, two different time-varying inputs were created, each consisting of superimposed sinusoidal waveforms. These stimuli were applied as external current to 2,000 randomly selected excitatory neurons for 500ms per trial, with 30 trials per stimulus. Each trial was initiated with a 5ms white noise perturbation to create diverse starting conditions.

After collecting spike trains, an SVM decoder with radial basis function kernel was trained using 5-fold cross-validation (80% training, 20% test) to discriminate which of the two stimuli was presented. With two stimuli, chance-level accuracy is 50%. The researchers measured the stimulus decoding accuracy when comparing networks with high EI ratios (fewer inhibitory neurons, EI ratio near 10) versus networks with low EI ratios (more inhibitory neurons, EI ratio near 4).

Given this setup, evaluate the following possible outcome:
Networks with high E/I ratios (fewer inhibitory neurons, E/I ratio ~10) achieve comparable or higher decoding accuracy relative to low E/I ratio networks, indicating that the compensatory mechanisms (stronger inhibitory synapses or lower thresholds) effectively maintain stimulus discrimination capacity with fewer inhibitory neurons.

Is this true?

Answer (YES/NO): NO